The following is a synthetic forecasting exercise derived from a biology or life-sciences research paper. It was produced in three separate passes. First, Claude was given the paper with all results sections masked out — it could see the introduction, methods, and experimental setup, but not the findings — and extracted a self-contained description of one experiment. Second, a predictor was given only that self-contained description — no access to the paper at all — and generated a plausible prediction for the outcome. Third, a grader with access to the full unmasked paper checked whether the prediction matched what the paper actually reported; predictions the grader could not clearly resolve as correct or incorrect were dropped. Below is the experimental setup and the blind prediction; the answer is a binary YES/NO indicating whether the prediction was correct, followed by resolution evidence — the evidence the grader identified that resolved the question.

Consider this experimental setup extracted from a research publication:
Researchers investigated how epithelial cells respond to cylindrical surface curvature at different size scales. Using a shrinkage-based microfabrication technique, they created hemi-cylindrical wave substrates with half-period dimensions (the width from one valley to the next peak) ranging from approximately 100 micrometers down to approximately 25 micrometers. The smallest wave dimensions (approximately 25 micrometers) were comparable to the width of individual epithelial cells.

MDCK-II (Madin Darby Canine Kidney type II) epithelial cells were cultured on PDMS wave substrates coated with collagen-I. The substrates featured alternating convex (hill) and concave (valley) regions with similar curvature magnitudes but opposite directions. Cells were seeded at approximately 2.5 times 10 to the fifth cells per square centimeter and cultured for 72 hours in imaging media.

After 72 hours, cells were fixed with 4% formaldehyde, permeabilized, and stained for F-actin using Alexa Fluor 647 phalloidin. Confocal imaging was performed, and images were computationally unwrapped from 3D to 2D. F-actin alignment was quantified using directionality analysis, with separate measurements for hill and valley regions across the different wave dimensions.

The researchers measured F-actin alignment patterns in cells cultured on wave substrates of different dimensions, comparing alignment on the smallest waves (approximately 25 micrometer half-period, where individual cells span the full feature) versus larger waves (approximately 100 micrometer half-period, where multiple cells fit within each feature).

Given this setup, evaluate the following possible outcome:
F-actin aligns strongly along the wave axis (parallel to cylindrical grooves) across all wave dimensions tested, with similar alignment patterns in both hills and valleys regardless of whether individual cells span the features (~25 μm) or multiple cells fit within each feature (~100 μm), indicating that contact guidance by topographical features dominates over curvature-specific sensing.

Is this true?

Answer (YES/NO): NO